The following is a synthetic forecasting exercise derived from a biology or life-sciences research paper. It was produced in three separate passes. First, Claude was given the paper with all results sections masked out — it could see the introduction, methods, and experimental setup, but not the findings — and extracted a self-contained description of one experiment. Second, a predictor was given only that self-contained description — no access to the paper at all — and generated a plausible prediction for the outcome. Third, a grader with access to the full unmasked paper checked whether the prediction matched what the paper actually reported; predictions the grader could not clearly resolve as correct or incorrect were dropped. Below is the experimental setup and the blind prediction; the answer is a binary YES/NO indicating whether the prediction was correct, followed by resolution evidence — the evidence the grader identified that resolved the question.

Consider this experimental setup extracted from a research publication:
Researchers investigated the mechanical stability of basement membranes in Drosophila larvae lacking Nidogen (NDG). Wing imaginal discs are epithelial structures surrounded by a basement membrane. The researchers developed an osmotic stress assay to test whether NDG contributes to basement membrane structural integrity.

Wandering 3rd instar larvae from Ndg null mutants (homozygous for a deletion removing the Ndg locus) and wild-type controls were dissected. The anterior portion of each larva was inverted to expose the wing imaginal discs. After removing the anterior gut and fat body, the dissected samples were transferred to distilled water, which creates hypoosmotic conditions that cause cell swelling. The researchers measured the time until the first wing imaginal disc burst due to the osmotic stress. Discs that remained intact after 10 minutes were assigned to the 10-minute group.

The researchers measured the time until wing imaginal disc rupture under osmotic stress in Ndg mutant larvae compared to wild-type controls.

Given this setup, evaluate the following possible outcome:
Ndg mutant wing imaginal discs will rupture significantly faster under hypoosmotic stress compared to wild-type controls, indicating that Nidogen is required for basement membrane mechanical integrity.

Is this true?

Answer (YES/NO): YES